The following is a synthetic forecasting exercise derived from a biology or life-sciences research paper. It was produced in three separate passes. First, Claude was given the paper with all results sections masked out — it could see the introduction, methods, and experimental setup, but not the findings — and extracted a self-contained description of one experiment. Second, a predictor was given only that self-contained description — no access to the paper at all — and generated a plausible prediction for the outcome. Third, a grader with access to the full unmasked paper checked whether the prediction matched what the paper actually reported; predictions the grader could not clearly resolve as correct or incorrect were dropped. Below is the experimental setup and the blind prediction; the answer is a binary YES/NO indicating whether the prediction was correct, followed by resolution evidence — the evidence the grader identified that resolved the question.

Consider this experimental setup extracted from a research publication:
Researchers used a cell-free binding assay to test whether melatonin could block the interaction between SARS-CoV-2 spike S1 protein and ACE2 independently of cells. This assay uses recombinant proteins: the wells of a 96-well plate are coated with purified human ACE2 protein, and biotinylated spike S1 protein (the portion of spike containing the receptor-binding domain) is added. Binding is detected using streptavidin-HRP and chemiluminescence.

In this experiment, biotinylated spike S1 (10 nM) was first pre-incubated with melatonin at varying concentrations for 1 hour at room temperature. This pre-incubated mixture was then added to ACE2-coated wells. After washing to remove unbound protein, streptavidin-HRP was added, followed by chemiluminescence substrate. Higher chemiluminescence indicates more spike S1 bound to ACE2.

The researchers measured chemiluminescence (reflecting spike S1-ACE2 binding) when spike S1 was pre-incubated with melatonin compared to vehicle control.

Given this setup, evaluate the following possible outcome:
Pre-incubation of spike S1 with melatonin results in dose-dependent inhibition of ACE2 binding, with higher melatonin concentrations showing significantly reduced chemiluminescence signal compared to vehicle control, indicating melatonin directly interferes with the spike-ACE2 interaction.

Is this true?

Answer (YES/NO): NO